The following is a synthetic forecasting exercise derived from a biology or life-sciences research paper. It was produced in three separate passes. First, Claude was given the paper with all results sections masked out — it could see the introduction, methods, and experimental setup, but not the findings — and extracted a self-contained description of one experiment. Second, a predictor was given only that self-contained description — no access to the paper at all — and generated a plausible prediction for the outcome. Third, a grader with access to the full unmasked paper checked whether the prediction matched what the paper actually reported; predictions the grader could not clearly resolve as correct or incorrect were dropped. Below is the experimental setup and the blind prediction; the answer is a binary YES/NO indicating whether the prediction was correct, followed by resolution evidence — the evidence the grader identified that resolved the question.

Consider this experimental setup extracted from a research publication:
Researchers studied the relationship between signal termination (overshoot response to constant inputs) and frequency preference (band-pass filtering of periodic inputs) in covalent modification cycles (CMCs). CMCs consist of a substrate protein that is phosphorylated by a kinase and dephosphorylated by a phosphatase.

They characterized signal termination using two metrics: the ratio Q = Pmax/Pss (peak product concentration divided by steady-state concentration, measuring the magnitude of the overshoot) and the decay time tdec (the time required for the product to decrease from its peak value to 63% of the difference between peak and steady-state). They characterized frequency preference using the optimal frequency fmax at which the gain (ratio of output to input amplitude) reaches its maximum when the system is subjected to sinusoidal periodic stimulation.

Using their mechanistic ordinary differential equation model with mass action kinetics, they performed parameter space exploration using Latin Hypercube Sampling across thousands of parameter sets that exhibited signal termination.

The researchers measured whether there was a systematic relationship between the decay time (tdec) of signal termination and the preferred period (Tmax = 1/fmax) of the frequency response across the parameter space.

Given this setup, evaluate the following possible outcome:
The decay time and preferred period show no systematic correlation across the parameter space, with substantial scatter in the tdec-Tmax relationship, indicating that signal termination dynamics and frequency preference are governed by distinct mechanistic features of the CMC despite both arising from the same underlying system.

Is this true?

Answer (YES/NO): NO